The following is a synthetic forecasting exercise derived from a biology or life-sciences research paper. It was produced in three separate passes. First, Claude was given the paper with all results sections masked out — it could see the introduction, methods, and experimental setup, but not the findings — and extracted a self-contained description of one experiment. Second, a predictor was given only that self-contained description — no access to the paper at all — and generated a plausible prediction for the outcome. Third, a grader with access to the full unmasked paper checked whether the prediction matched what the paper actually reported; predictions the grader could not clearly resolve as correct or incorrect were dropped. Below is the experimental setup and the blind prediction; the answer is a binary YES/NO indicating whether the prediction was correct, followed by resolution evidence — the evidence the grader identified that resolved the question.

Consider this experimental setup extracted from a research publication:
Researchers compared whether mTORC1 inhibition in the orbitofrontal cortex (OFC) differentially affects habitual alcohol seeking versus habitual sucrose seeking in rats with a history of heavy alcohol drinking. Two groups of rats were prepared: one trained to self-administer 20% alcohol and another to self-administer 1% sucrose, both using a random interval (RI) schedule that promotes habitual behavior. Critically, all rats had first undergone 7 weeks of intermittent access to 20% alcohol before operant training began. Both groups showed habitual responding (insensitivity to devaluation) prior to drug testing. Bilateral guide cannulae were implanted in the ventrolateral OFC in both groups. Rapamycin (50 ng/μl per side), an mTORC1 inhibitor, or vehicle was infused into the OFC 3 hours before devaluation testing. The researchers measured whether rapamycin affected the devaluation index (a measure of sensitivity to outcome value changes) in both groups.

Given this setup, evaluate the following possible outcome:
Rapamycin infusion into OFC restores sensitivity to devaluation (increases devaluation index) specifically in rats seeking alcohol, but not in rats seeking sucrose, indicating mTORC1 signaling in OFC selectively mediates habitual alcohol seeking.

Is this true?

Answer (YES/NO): YES